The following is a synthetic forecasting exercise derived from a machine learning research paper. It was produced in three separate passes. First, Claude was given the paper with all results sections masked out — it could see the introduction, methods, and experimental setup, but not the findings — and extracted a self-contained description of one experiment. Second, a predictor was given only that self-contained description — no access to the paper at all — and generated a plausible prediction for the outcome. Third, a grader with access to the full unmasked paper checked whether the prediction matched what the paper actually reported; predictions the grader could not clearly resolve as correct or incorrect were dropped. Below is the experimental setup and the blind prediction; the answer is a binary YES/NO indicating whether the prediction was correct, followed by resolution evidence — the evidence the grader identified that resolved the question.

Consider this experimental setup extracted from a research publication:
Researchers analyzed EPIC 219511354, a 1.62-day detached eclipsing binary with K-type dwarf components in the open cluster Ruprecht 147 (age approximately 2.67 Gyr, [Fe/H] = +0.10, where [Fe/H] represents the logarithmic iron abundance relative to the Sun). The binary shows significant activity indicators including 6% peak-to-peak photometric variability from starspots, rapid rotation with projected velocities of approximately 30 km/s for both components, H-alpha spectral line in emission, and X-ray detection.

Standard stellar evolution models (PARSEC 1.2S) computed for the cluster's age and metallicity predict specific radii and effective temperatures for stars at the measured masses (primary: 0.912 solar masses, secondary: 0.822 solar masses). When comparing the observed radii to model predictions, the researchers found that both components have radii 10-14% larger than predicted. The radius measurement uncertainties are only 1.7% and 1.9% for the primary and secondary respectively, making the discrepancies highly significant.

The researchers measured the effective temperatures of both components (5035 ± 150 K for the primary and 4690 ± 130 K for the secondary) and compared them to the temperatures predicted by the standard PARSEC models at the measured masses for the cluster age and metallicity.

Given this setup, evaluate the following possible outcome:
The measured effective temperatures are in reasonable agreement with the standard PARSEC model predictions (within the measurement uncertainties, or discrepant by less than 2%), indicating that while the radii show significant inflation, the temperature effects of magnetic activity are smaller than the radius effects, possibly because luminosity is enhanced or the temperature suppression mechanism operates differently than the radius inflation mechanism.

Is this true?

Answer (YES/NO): NO